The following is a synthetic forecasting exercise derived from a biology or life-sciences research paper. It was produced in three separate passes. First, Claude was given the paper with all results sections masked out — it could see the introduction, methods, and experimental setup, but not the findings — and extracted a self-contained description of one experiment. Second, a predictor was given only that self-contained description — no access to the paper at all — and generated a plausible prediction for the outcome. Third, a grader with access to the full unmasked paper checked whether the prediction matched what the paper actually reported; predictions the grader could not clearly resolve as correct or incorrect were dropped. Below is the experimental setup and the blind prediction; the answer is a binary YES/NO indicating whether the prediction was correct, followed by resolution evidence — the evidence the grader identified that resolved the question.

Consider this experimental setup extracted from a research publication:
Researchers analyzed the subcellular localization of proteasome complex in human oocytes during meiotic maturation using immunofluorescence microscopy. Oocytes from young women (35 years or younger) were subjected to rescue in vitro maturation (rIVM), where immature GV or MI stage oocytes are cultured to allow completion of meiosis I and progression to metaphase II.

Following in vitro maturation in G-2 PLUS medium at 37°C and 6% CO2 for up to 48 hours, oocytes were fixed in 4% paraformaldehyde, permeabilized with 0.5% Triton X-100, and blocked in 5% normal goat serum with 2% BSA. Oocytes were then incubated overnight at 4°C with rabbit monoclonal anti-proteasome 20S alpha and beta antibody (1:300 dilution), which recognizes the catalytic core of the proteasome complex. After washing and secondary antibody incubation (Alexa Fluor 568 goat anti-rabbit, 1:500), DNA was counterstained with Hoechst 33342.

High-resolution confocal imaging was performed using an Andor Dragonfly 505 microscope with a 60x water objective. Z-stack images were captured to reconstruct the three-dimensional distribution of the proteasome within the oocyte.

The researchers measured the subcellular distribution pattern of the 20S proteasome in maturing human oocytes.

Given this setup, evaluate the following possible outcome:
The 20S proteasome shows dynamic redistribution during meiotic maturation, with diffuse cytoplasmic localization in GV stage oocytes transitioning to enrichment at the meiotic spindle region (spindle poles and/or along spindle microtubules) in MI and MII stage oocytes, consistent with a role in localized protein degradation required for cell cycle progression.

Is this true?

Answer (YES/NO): NO